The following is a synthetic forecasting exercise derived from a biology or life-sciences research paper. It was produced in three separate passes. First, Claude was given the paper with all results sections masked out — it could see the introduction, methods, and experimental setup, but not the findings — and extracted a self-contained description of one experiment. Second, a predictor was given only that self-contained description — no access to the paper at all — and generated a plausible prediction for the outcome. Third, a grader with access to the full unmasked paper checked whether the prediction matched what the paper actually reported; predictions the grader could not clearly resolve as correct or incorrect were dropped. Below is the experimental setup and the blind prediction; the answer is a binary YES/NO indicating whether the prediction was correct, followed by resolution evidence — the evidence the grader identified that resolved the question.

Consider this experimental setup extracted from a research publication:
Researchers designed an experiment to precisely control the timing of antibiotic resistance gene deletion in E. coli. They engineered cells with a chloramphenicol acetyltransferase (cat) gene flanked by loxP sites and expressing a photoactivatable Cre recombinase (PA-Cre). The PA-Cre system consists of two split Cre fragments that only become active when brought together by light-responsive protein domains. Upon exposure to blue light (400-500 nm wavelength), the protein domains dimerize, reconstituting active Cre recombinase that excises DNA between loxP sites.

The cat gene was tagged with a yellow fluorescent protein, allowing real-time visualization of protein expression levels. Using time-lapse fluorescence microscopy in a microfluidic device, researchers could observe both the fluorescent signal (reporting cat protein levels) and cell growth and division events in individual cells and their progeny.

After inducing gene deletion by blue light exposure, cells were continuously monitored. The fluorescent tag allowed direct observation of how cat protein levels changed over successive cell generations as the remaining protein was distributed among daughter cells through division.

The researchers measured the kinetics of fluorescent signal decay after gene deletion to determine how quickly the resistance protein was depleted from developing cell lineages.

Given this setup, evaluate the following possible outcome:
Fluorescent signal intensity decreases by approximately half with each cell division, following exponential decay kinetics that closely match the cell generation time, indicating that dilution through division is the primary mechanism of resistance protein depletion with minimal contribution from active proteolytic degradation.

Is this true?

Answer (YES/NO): YES